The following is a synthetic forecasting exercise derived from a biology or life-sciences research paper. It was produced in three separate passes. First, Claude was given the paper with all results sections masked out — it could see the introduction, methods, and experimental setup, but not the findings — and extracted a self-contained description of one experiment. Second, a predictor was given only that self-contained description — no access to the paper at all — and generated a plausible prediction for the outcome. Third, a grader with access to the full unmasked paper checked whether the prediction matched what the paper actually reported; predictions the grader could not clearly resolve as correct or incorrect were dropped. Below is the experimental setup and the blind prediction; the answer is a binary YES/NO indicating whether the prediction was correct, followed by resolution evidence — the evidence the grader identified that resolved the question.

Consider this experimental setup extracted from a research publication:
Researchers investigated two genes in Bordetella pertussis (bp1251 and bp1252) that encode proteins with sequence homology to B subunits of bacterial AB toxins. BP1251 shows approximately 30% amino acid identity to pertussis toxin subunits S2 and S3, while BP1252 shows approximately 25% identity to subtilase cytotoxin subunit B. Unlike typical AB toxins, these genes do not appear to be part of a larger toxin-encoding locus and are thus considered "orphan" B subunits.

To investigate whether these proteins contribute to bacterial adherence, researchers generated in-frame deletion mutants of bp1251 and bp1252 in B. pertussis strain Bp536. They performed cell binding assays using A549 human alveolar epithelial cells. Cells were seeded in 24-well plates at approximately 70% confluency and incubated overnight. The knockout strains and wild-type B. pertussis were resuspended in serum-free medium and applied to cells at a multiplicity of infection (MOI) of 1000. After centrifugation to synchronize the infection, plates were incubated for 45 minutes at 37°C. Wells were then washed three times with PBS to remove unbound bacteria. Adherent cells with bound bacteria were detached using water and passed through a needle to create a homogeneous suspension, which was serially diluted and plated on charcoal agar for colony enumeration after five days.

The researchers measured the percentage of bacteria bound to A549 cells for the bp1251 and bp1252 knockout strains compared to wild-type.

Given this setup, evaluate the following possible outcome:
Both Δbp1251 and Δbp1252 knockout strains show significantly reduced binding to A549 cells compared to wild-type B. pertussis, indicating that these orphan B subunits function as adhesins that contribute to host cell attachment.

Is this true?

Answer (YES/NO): YES